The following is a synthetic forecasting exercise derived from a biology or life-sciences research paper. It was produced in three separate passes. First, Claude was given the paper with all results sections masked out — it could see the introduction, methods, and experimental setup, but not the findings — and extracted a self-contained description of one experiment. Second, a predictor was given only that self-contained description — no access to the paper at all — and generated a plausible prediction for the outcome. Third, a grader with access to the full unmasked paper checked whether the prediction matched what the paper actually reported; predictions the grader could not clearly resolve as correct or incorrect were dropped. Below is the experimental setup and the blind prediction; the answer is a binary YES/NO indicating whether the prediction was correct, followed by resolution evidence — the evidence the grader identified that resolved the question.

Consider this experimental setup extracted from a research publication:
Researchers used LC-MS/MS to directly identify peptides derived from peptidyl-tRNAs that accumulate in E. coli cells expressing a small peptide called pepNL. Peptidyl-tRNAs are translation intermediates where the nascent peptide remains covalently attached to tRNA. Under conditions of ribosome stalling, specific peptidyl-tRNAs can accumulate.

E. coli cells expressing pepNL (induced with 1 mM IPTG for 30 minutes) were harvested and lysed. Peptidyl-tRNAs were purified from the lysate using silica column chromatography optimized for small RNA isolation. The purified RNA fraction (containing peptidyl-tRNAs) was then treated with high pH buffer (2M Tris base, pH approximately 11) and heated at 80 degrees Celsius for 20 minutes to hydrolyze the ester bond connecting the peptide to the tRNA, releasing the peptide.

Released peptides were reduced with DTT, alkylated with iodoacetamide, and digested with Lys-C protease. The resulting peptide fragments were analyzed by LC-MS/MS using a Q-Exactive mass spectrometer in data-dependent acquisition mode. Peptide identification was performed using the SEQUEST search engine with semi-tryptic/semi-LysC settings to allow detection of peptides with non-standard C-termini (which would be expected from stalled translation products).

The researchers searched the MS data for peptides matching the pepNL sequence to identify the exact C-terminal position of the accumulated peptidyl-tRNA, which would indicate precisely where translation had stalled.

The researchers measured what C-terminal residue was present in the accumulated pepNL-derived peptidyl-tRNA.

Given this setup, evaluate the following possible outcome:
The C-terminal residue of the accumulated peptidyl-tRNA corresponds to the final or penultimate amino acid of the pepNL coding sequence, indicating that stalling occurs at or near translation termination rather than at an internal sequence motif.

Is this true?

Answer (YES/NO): YES